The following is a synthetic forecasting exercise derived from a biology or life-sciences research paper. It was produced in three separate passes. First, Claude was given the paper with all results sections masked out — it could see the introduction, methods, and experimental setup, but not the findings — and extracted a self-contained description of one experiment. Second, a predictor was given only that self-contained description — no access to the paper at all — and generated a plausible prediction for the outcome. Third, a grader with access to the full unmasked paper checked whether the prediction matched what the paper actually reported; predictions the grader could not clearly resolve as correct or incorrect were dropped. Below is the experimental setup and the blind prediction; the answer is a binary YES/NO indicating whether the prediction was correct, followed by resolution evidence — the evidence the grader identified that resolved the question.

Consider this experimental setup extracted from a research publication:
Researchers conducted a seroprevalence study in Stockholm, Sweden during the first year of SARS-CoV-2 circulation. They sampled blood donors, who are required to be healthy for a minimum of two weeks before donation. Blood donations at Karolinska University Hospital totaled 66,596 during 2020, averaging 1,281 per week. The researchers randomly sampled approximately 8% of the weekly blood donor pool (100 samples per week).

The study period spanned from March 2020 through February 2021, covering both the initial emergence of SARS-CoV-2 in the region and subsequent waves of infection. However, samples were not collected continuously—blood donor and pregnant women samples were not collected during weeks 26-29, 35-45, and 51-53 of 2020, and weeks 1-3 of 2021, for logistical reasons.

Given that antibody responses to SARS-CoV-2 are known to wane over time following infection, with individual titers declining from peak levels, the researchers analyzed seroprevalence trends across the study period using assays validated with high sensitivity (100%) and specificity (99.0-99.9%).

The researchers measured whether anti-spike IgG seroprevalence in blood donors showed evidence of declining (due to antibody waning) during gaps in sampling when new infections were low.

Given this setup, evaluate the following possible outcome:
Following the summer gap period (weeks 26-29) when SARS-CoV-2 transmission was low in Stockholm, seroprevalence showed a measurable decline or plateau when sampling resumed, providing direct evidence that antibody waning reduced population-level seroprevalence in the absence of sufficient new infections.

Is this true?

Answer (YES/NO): NO